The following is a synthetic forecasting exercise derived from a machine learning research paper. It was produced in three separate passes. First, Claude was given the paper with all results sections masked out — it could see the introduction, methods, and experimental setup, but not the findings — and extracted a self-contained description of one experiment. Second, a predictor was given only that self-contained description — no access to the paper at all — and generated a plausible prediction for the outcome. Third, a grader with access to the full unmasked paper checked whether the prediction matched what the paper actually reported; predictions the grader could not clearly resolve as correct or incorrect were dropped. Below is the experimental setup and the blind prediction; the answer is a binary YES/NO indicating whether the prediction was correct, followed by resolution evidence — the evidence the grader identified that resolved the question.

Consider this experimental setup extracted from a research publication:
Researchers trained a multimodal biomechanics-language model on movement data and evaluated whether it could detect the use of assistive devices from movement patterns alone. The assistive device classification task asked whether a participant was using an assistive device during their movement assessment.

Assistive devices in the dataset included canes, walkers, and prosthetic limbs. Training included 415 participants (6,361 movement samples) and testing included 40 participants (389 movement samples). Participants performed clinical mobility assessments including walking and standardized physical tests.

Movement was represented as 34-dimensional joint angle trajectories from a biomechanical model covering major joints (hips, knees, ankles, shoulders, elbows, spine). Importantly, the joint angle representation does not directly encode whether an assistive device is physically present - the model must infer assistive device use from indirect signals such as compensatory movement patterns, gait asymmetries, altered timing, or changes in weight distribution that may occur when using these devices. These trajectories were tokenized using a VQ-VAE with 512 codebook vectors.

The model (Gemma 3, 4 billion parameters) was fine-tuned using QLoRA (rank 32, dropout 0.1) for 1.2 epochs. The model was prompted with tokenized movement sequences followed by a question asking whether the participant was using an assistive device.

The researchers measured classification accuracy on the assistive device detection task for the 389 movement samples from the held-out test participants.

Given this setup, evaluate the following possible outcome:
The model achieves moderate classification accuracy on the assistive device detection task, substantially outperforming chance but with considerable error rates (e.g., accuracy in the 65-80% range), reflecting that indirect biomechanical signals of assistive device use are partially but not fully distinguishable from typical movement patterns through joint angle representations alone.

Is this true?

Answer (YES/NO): YES